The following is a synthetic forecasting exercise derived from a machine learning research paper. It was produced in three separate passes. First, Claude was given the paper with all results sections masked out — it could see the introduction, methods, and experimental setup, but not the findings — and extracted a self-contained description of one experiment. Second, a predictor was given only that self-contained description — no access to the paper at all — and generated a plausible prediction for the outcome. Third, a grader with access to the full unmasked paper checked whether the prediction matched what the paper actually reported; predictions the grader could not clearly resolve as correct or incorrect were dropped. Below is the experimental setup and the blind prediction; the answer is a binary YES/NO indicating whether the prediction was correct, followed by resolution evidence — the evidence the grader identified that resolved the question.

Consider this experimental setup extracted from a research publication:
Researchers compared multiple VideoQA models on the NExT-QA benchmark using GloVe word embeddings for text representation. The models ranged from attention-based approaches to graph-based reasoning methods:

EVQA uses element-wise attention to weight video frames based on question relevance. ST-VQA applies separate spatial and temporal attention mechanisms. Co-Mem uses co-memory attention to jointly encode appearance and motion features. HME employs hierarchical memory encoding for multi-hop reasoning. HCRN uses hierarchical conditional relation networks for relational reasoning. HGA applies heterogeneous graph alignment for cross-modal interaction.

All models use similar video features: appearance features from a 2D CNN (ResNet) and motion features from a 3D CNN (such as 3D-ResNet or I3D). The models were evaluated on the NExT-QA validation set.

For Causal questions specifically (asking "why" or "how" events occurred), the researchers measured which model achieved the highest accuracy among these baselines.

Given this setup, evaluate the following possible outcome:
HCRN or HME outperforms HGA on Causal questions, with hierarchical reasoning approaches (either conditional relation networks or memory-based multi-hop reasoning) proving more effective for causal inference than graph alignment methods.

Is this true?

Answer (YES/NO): YES